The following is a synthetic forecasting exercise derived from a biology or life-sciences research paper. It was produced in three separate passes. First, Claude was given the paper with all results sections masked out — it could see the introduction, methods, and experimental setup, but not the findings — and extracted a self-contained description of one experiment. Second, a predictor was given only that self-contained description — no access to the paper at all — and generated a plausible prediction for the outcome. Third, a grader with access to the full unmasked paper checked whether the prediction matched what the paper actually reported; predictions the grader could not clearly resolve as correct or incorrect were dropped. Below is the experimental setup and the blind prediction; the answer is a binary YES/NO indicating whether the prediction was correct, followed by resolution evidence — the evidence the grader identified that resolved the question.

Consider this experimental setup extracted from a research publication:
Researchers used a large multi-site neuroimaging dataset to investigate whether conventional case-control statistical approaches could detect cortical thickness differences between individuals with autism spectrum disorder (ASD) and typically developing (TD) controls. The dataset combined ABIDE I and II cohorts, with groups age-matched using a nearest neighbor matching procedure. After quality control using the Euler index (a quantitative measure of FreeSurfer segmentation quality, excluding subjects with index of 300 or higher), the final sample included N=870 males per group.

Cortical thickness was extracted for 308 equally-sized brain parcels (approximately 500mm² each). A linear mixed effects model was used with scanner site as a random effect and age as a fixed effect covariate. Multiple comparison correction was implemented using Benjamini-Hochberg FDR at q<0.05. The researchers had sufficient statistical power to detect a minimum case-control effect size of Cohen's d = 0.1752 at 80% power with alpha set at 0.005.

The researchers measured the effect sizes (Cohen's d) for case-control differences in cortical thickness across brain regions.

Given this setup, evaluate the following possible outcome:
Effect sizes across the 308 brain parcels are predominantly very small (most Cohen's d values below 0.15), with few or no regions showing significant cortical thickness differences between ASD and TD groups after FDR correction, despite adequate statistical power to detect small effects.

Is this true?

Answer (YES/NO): NO